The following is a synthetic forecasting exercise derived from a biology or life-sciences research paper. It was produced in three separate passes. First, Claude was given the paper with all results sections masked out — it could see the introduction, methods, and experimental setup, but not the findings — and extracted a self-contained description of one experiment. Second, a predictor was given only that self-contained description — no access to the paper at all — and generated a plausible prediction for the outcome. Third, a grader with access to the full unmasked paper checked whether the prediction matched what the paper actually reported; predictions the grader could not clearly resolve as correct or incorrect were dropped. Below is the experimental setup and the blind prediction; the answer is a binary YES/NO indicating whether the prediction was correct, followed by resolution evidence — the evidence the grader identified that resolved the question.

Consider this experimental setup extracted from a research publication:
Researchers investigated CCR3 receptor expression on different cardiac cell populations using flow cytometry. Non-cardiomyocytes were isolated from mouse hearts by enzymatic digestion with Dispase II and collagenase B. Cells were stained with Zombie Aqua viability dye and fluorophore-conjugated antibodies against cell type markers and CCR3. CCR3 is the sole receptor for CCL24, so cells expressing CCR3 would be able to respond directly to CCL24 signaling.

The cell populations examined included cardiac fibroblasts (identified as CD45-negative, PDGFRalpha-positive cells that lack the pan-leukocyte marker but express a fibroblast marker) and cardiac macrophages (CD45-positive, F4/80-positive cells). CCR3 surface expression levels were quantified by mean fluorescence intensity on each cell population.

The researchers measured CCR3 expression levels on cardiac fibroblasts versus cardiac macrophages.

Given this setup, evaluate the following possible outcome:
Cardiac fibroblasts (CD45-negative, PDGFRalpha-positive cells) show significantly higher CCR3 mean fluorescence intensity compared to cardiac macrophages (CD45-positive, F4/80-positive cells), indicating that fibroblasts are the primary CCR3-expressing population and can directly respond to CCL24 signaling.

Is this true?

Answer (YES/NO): YES